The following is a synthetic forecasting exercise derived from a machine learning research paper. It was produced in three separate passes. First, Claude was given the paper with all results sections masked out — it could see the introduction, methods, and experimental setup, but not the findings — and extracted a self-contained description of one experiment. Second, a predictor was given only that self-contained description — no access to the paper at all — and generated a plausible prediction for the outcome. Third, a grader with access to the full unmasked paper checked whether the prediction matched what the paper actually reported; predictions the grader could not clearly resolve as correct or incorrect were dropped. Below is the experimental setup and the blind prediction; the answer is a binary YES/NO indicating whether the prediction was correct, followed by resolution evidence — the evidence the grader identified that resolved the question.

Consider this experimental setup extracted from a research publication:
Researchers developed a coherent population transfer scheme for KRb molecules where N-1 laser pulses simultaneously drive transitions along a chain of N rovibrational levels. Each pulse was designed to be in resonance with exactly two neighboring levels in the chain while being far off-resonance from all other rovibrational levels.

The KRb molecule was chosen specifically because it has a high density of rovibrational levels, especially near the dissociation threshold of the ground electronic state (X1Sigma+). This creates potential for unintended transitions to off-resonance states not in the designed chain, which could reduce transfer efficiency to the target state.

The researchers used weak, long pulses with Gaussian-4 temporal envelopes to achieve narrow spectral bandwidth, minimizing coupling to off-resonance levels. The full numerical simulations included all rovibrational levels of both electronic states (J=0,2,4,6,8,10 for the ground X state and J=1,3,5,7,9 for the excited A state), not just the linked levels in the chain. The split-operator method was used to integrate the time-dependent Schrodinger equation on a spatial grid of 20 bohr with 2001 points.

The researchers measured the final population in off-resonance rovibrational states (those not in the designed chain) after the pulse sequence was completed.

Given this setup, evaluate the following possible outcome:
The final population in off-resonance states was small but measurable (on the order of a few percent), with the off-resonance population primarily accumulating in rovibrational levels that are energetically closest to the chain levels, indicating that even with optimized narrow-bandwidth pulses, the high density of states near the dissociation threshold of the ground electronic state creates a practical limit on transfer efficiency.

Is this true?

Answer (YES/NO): NO